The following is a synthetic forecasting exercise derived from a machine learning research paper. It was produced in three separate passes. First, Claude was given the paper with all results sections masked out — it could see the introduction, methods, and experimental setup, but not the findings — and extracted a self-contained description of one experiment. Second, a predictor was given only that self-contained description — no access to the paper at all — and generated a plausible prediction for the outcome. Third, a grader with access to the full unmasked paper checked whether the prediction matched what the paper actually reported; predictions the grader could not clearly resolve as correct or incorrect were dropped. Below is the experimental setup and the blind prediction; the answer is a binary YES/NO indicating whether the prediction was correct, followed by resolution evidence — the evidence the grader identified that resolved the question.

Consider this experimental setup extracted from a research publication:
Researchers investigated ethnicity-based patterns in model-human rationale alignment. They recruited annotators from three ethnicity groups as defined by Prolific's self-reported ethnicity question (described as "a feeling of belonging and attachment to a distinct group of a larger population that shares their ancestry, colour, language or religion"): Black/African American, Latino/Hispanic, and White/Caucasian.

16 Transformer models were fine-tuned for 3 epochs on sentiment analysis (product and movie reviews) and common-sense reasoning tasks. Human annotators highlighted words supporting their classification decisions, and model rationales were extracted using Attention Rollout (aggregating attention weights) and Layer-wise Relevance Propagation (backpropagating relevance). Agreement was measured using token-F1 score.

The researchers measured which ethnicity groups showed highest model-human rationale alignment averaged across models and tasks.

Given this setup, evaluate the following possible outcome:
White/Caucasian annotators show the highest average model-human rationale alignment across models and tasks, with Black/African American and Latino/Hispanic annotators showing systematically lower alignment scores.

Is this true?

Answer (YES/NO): YES